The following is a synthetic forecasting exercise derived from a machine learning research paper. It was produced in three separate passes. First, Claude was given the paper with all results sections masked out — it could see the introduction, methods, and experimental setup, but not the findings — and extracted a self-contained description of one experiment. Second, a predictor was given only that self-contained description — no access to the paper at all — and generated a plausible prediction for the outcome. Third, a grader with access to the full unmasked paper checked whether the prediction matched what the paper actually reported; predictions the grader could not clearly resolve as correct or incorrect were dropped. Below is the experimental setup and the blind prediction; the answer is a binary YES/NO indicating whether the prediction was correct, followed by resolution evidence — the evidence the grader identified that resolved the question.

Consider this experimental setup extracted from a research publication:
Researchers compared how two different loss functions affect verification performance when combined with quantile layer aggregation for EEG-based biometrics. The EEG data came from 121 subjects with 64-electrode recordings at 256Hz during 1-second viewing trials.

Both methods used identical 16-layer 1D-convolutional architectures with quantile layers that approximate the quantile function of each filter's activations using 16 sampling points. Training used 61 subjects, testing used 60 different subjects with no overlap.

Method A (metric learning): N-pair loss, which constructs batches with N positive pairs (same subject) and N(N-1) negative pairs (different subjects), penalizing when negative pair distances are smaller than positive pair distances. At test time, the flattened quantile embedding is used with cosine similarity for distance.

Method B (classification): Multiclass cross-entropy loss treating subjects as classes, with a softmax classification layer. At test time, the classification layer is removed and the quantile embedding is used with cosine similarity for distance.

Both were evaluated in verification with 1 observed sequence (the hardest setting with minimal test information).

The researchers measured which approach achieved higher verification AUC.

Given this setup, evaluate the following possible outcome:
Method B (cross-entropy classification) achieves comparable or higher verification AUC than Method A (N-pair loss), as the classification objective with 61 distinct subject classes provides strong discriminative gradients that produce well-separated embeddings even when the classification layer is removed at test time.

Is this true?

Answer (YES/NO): NO